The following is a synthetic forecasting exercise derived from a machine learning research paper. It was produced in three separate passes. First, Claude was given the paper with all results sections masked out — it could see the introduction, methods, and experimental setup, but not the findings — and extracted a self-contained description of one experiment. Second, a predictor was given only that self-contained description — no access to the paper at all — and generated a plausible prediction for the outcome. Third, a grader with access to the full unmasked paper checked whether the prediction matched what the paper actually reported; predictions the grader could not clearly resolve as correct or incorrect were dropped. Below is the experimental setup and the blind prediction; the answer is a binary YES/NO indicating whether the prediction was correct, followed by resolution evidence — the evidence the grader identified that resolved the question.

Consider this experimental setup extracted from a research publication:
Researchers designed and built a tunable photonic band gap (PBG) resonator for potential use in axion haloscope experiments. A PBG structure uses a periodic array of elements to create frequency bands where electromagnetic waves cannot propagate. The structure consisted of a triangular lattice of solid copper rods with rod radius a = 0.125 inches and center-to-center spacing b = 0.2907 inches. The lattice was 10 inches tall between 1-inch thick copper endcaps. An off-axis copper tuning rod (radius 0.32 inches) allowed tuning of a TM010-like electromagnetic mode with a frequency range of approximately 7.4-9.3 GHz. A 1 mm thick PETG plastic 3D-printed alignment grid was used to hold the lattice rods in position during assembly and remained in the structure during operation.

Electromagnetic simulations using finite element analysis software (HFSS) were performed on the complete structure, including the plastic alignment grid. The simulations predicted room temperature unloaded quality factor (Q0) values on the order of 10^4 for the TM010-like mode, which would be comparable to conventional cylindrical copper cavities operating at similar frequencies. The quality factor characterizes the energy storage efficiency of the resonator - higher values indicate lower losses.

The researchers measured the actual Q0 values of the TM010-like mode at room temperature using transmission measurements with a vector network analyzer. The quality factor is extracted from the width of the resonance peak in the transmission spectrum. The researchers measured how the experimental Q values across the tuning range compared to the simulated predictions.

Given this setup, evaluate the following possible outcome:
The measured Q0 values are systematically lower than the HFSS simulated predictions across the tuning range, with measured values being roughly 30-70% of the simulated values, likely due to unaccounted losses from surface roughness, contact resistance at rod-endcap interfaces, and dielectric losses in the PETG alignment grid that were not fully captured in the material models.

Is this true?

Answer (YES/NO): YES